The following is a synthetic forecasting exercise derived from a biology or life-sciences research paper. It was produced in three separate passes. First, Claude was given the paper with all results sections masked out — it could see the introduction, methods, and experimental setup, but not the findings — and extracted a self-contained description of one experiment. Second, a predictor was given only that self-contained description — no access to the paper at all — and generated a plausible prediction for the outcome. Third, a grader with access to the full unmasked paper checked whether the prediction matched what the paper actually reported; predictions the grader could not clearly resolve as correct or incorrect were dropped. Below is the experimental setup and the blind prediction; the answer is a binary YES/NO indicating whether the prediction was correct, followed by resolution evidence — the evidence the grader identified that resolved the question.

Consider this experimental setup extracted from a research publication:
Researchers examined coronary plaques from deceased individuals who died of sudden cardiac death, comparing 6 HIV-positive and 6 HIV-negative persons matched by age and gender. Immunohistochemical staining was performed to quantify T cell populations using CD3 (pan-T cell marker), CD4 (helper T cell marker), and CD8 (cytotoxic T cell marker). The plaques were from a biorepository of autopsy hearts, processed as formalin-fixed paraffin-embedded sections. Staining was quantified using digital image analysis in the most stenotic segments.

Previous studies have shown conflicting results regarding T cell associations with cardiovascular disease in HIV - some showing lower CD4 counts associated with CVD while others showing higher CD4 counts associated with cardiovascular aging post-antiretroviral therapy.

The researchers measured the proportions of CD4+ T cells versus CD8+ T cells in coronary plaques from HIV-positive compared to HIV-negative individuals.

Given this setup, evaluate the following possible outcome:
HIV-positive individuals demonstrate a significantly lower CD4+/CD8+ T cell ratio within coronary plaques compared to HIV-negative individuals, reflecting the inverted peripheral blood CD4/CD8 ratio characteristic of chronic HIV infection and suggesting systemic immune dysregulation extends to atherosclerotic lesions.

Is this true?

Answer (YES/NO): NO